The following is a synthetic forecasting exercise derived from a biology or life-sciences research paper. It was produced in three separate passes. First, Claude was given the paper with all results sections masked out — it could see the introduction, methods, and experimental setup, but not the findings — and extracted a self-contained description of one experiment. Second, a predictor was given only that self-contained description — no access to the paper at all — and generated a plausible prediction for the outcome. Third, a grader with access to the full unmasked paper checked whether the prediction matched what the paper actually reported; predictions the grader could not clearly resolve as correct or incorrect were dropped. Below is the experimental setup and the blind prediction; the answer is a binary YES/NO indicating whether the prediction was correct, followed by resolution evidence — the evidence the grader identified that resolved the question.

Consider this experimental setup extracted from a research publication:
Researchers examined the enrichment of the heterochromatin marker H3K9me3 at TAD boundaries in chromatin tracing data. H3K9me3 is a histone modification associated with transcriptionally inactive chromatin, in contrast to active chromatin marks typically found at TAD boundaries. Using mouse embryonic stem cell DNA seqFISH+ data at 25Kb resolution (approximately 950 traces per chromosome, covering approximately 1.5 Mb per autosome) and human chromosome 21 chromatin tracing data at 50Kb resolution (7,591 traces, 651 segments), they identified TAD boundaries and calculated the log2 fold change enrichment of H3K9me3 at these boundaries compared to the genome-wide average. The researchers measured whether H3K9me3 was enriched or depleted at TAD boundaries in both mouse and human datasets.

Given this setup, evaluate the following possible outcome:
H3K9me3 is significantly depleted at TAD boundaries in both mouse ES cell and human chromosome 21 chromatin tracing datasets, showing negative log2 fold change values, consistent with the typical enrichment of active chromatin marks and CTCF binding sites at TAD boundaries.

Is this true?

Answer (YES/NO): NO